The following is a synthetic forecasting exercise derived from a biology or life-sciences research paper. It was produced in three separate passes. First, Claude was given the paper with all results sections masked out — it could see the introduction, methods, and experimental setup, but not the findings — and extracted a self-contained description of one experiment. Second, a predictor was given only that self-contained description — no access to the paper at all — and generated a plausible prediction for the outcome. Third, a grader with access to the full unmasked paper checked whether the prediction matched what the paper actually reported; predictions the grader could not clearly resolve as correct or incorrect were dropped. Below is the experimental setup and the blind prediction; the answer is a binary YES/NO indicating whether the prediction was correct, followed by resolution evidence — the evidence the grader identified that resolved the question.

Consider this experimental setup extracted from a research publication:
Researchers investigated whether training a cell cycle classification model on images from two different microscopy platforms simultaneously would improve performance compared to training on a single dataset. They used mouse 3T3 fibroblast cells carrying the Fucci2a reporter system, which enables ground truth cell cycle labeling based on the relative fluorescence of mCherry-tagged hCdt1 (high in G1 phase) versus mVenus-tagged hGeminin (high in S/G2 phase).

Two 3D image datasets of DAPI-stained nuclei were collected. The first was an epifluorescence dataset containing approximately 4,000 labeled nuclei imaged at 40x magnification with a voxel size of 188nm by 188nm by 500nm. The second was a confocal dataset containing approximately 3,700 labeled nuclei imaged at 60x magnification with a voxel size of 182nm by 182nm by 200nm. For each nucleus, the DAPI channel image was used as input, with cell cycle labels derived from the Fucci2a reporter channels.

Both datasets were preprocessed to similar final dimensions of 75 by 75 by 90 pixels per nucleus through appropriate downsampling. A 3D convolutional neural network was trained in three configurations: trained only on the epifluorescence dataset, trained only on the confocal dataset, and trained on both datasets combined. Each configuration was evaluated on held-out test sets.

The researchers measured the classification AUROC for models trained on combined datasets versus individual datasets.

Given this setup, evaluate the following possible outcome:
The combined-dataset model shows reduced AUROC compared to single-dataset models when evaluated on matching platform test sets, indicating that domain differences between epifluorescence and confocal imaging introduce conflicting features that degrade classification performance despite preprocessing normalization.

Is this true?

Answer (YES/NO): NO